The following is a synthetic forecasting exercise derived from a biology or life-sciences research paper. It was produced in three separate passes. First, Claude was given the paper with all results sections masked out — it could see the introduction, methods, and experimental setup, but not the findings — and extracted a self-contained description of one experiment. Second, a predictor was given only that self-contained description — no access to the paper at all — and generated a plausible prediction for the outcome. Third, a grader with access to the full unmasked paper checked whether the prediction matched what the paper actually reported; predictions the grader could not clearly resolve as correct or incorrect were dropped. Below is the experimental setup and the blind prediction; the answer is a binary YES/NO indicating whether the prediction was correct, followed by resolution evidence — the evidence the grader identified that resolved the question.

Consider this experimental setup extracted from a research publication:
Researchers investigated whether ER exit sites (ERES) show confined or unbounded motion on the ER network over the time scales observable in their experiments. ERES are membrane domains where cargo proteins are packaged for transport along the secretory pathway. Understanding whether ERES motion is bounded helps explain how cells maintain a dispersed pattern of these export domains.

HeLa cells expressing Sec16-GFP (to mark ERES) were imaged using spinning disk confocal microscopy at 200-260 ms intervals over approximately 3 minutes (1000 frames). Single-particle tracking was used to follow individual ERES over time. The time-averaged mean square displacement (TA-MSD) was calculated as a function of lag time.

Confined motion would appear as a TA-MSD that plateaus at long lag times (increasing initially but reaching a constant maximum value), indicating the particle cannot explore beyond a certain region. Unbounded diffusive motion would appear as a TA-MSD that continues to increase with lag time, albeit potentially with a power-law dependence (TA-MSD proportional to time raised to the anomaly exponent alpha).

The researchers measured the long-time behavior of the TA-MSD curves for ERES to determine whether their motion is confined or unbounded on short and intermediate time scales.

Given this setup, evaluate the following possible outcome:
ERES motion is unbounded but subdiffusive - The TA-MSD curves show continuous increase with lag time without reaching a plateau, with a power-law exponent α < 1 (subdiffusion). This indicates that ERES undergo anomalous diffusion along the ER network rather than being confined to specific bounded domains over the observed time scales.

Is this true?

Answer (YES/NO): YES